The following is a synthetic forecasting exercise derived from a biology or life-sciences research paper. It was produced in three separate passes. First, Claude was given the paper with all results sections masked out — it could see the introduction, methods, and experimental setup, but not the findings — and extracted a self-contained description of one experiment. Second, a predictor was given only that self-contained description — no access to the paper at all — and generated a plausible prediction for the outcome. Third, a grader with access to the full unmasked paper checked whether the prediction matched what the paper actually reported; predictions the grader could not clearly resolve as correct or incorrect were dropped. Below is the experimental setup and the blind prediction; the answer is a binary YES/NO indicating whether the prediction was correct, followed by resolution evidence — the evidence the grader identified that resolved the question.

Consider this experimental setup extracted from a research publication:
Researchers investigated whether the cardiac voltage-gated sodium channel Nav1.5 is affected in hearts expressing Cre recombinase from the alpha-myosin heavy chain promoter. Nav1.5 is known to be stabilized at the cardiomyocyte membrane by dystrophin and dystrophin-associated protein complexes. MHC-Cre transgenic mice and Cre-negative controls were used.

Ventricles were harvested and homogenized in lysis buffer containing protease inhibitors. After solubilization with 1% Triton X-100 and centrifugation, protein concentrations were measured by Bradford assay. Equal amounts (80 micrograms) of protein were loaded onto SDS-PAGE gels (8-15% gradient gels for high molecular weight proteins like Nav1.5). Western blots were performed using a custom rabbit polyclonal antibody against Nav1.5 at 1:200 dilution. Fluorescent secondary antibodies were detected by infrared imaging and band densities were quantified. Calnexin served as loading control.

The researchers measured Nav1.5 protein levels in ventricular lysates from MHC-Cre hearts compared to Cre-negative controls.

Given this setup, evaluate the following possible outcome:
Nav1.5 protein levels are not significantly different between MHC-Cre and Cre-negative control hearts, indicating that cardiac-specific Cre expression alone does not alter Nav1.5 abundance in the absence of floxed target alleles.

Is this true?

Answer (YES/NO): YES